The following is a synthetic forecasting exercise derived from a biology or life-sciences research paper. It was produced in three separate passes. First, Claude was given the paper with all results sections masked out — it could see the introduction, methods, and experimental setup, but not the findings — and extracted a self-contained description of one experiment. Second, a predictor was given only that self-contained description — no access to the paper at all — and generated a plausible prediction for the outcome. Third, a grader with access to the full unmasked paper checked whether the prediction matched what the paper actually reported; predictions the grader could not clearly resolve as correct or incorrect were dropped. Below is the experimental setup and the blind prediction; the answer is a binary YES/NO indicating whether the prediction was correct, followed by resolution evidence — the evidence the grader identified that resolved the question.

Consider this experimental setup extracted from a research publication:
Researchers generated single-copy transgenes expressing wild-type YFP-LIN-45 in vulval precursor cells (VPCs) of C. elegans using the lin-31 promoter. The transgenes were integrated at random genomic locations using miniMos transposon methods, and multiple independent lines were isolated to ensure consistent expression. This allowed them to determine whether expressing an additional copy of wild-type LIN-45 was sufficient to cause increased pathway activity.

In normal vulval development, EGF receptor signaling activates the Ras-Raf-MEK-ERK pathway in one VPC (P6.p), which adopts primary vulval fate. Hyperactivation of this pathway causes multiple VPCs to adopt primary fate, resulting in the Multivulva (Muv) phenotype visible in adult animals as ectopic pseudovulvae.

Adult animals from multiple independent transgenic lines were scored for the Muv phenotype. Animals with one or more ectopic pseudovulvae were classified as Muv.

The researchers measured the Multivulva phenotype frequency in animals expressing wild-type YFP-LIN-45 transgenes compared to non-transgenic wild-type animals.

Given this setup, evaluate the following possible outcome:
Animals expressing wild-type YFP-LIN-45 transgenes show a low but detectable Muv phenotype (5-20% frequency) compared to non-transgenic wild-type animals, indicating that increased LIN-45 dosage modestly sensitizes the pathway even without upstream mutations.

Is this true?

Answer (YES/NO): NO